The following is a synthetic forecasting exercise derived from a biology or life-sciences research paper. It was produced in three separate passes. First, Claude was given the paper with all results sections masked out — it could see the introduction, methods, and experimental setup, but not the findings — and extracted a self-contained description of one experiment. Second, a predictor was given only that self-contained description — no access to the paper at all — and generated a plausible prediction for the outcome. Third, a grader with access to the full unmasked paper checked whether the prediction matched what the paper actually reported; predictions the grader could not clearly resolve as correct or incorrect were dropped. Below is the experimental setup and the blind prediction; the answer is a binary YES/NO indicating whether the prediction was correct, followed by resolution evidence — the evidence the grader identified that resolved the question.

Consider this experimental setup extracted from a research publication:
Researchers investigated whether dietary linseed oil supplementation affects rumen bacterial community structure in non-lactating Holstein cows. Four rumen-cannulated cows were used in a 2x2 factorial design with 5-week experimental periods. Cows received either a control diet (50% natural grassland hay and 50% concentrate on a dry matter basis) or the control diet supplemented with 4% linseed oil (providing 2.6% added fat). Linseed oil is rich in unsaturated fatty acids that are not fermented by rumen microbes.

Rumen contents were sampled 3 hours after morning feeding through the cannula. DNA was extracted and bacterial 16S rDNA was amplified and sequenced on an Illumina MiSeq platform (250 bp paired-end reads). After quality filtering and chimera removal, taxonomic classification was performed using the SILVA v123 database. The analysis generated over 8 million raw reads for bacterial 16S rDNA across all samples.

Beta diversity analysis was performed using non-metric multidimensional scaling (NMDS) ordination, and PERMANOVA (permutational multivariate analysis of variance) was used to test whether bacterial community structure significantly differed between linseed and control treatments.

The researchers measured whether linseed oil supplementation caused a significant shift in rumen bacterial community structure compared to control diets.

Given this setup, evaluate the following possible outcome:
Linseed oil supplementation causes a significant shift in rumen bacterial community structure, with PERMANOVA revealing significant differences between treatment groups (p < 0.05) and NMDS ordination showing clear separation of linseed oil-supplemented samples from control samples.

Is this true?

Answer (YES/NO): NO